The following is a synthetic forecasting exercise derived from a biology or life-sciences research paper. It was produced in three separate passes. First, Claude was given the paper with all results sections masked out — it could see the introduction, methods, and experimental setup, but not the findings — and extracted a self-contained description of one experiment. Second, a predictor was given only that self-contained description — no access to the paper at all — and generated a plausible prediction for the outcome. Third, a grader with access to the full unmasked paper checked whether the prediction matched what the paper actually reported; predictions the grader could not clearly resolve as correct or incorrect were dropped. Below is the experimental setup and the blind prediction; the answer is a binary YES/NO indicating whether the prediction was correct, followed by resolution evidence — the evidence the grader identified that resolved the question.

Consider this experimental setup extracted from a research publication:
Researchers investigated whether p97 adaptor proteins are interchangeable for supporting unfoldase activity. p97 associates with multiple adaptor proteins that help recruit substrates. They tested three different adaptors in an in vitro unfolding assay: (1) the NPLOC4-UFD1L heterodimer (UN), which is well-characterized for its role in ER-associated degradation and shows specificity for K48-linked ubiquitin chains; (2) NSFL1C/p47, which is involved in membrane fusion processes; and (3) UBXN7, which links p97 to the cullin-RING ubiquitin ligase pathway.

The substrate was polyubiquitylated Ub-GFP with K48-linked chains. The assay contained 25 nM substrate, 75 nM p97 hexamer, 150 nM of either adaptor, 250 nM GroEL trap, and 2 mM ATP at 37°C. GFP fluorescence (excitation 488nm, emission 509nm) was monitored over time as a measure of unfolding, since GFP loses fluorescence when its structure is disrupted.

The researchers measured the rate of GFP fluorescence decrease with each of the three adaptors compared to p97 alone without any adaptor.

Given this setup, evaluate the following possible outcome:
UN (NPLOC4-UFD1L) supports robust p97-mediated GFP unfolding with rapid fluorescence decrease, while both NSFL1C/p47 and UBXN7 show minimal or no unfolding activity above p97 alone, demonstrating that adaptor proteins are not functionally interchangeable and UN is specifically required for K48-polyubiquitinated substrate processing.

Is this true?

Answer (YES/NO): YES